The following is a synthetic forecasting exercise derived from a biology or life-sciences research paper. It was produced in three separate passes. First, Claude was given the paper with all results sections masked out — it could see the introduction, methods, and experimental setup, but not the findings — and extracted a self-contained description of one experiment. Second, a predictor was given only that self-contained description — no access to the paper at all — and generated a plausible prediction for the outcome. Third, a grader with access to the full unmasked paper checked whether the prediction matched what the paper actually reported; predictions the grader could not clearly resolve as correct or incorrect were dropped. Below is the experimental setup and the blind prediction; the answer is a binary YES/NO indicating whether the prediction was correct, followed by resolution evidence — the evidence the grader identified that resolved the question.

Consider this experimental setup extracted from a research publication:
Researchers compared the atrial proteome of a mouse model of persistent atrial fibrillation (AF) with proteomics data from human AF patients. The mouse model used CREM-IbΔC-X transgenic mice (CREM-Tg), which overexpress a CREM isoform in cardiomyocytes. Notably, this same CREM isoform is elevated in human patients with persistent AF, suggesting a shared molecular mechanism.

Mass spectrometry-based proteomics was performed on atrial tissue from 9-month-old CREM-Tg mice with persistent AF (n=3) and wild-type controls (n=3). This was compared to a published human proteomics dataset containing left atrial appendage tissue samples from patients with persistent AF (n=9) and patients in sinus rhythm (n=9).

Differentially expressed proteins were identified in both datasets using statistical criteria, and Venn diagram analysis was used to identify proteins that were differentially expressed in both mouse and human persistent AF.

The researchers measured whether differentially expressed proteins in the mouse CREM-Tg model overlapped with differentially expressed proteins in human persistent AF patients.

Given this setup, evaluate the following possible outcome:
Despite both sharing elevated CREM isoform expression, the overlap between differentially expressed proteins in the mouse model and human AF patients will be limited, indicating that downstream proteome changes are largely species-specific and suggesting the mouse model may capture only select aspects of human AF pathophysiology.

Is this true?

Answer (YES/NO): NO